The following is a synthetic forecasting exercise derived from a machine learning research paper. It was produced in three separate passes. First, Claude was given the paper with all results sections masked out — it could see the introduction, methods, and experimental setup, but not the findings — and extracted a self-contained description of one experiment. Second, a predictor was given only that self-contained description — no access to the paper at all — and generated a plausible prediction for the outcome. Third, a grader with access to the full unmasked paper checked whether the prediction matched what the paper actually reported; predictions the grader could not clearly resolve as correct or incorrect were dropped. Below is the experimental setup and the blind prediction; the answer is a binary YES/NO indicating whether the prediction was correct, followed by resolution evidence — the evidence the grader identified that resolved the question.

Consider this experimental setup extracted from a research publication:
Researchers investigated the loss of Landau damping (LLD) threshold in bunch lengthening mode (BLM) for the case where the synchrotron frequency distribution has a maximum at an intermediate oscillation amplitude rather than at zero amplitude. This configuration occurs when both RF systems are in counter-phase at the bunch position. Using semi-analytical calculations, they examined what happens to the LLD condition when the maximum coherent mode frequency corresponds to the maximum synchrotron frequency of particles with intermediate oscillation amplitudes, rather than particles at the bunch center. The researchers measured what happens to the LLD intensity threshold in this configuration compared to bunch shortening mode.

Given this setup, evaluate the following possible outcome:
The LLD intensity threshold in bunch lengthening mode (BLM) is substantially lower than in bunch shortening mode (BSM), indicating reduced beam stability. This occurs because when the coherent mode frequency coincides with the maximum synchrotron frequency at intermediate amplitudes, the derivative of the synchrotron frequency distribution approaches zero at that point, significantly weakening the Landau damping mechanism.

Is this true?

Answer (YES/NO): YES